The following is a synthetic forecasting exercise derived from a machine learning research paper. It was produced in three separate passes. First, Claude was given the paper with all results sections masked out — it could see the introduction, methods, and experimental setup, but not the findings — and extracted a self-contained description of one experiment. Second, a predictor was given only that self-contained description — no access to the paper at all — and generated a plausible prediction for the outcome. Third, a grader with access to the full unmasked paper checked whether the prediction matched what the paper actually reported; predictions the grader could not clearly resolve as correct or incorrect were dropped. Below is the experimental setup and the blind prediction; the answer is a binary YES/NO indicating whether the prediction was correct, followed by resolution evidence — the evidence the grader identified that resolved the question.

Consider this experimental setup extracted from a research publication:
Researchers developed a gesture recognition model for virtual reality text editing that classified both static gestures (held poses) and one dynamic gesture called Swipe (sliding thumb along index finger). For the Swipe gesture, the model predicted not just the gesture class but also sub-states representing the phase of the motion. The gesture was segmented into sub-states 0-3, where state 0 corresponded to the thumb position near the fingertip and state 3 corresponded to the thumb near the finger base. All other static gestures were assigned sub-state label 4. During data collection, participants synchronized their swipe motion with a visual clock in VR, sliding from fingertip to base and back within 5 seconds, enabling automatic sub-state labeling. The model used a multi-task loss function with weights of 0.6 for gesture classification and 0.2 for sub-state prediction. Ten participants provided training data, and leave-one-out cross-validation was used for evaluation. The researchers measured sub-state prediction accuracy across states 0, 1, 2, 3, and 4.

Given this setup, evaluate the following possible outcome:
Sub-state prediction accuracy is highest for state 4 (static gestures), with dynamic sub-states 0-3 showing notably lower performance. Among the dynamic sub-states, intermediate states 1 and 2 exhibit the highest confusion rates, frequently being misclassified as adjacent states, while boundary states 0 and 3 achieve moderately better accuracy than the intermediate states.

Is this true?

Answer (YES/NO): YES